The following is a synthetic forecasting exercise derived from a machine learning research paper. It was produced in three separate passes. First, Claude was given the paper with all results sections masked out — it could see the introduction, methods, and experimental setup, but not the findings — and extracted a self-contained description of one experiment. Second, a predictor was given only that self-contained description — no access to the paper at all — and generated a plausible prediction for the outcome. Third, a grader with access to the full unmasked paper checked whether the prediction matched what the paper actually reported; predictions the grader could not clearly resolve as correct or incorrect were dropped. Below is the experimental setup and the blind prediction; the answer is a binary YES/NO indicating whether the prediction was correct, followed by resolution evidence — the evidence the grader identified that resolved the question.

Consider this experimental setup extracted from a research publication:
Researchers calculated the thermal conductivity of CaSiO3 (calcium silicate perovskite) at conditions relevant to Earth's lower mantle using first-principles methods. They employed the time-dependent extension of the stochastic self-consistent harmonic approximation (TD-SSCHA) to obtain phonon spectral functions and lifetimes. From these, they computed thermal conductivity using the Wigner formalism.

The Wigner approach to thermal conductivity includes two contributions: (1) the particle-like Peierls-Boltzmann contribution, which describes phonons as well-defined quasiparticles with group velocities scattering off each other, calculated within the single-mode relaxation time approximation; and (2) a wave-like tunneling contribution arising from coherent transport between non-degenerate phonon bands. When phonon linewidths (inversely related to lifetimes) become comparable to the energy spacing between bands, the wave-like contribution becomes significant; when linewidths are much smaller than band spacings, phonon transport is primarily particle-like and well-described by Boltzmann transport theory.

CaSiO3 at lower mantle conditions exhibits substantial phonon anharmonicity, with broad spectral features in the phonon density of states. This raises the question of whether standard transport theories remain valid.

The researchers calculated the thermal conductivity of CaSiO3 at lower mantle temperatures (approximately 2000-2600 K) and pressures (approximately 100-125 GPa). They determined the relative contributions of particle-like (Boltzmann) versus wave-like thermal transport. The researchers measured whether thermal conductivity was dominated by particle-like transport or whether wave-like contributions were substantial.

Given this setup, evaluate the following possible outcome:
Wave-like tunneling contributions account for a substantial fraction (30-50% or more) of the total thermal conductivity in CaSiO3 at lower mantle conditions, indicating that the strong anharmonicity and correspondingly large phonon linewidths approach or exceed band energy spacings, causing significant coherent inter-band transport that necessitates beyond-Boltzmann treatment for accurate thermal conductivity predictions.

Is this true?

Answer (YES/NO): NO